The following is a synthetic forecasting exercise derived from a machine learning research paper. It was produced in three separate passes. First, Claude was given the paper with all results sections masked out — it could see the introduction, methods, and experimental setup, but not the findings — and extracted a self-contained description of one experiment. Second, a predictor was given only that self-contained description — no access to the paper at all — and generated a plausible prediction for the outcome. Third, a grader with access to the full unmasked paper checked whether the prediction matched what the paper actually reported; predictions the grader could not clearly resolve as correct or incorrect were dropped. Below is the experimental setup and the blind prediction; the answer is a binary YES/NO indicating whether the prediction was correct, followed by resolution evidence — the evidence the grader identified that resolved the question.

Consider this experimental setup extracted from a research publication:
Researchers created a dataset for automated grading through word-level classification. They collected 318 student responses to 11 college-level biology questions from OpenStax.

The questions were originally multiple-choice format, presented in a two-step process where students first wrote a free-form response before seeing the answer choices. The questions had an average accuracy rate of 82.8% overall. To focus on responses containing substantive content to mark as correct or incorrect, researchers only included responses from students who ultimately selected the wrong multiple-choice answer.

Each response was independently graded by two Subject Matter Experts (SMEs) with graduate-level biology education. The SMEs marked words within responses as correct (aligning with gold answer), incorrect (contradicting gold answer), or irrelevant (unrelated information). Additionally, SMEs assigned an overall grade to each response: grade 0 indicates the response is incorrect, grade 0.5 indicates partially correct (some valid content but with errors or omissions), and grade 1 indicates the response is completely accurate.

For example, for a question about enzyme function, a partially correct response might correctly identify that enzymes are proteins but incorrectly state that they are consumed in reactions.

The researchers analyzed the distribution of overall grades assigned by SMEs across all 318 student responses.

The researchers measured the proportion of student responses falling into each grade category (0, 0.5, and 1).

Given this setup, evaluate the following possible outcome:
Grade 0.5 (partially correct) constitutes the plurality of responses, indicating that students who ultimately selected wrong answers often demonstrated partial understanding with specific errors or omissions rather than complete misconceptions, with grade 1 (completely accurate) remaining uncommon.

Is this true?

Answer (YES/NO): YES